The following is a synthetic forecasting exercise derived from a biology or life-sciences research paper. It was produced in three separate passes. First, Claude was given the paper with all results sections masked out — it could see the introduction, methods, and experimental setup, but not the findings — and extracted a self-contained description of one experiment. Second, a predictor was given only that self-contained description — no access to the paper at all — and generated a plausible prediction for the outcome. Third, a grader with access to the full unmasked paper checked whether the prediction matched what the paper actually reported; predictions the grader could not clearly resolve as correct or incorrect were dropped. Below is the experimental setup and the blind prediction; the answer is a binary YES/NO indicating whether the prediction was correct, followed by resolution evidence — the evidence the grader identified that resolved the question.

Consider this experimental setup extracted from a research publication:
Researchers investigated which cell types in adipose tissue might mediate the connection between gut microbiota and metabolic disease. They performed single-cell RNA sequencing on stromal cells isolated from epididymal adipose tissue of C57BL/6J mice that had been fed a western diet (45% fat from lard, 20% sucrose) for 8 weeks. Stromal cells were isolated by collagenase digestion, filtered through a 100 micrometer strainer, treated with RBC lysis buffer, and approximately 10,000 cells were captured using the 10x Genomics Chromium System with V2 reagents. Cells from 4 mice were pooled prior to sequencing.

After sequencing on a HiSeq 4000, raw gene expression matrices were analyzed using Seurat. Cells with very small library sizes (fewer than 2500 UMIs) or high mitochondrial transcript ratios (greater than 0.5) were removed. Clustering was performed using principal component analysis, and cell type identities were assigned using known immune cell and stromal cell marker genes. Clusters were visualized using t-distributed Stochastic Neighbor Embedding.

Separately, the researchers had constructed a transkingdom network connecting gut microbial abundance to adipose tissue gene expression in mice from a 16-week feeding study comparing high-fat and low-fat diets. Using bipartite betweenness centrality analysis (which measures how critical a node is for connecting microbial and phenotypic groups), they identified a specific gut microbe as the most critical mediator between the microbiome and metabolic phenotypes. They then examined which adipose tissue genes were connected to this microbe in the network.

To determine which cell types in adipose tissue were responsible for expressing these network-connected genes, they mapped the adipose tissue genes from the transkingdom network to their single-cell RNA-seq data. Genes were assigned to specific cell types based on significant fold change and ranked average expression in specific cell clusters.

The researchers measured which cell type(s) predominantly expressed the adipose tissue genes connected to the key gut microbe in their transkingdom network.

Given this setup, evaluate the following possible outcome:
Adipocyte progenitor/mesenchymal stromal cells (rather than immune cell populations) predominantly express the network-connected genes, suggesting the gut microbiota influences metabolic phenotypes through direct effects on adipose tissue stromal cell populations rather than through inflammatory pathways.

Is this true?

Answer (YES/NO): NO